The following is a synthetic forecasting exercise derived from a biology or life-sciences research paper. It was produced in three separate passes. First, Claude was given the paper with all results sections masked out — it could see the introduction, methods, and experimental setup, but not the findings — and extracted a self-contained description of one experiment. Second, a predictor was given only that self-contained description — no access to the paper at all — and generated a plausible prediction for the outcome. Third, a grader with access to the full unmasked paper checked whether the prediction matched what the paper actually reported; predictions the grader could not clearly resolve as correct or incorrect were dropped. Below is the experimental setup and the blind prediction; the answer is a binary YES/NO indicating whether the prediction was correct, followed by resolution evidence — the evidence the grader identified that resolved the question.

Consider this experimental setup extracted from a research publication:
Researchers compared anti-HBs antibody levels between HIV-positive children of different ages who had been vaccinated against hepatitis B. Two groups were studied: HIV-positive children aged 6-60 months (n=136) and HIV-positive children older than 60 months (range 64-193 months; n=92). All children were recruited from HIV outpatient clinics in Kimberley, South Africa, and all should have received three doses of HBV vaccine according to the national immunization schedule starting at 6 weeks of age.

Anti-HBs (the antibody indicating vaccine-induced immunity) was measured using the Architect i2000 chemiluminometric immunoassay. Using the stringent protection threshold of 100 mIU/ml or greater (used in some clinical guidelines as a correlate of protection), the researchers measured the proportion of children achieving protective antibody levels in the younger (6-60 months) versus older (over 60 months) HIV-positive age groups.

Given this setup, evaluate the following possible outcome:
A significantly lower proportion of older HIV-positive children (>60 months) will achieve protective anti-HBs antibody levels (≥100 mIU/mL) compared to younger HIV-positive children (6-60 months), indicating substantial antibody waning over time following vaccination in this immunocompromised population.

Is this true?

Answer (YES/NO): YES